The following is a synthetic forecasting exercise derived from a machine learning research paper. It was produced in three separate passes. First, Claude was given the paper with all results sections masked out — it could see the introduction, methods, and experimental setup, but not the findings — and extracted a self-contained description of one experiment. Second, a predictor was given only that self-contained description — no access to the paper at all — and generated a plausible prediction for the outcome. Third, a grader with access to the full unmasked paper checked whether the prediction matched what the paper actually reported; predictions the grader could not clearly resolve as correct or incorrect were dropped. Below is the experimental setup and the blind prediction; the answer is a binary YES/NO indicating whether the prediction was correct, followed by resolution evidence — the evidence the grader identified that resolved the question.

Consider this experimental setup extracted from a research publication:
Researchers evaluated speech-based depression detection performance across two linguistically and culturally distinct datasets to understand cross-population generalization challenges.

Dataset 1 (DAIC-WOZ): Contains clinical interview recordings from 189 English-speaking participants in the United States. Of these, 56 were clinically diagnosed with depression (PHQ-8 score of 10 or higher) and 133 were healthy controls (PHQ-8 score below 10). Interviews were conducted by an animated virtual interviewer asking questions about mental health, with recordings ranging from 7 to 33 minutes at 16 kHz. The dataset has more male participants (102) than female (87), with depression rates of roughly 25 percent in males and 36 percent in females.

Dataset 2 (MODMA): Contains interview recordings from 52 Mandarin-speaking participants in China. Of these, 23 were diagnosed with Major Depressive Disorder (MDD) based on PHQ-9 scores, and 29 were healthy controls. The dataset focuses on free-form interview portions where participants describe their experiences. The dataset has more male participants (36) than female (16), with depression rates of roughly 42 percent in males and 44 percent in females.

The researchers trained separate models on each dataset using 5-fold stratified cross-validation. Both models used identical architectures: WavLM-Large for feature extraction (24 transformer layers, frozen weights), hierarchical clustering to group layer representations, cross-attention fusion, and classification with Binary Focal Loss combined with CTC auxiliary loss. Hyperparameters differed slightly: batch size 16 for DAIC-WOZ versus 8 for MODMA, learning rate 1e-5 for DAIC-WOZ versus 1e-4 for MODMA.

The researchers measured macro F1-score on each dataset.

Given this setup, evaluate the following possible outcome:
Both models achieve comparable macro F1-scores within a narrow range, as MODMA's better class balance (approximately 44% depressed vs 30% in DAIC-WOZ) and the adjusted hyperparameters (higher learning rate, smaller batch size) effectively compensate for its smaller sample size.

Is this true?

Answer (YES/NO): NO